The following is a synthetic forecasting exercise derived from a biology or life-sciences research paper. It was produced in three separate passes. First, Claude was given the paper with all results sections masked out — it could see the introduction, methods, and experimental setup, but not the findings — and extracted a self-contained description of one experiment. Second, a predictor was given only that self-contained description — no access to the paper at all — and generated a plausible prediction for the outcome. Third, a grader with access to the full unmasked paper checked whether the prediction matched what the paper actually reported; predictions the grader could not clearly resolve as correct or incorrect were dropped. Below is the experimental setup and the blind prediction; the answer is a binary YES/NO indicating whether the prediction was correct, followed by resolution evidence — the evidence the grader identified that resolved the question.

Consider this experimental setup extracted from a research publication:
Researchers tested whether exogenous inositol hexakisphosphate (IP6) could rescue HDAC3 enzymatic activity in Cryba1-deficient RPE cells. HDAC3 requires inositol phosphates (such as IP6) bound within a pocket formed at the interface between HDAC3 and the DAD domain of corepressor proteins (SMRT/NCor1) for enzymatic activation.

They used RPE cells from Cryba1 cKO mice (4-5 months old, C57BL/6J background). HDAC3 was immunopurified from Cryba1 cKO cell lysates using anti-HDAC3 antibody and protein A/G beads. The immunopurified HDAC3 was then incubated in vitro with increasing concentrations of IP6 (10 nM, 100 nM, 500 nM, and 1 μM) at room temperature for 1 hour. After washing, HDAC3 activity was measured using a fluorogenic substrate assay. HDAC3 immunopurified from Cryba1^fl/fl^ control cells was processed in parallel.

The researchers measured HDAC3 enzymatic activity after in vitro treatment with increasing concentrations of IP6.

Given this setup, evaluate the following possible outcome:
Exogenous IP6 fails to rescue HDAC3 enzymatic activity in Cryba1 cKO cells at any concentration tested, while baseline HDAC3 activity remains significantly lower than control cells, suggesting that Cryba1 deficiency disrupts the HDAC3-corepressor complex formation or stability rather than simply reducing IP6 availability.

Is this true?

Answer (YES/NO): NO